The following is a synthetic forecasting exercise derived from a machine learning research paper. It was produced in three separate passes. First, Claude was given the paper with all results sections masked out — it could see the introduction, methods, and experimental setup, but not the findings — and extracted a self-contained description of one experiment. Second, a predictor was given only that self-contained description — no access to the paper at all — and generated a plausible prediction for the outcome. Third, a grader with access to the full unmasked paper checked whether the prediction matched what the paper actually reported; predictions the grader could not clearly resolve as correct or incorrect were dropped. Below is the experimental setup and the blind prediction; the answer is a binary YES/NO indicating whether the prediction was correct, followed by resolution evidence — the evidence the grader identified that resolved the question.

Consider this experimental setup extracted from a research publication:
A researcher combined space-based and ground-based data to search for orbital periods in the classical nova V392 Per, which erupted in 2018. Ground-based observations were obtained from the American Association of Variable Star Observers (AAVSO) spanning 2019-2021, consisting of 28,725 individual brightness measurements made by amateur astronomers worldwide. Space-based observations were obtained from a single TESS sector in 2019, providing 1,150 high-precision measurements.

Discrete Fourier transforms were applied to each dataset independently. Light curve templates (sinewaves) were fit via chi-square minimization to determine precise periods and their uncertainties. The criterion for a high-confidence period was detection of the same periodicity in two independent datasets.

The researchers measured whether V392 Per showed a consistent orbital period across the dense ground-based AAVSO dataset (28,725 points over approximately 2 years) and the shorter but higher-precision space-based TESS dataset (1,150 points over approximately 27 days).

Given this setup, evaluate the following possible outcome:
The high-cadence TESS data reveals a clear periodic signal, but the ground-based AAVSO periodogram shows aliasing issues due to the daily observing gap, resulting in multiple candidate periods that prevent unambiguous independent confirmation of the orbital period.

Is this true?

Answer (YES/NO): NO